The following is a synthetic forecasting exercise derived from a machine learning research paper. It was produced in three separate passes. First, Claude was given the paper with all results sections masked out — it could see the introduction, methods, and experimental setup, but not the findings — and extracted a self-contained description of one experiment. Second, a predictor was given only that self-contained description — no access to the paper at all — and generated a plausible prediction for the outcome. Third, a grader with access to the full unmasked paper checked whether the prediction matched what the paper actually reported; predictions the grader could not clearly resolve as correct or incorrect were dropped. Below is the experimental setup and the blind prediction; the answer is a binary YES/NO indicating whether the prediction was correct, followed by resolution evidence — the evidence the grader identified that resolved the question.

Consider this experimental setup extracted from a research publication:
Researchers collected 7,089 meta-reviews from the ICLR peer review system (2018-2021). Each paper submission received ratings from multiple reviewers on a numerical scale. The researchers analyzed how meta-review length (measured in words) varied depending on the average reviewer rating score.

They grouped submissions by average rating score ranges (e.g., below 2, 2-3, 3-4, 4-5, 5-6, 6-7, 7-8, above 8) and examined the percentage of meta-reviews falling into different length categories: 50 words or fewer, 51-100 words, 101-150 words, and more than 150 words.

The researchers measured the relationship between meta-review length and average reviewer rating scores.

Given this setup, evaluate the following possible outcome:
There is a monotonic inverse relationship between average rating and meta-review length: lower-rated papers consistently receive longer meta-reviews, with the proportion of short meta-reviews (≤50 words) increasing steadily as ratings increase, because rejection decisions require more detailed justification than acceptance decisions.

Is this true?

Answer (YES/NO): NO